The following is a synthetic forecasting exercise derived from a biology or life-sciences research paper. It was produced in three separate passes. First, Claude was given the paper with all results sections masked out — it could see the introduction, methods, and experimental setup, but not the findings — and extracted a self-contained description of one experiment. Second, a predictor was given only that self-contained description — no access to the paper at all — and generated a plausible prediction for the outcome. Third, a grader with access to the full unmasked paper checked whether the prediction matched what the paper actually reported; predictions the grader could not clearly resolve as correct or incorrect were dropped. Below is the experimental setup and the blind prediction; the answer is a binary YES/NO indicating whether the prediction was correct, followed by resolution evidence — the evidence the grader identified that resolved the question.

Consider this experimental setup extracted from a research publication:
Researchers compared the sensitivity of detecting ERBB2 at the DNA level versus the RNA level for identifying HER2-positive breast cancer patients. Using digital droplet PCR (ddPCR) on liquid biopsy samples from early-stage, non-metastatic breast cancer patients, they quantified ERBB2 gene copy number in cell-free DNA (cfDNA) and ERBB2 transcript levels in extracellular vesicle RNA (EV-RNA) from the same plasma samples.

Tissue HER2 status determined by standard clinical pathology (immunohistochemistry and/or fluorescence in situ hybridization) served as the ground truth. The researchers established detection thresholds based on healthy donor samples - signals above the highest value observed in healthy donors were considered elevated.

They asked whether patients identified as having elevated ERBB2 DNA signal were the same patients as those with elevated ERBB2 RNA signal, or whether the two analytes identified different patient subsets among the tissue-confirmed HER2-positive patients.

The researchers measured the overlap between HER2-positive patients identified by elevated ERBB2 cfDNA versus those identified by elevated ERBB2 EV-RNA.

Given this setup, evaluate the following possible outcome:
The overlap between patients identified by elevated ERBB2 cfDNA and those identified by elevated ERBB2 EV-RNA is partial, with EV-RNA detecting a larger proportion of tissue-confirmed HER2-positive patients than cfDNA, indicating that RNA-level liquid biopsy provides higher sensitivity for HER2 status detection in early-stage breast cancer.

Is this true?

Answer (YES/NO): YES